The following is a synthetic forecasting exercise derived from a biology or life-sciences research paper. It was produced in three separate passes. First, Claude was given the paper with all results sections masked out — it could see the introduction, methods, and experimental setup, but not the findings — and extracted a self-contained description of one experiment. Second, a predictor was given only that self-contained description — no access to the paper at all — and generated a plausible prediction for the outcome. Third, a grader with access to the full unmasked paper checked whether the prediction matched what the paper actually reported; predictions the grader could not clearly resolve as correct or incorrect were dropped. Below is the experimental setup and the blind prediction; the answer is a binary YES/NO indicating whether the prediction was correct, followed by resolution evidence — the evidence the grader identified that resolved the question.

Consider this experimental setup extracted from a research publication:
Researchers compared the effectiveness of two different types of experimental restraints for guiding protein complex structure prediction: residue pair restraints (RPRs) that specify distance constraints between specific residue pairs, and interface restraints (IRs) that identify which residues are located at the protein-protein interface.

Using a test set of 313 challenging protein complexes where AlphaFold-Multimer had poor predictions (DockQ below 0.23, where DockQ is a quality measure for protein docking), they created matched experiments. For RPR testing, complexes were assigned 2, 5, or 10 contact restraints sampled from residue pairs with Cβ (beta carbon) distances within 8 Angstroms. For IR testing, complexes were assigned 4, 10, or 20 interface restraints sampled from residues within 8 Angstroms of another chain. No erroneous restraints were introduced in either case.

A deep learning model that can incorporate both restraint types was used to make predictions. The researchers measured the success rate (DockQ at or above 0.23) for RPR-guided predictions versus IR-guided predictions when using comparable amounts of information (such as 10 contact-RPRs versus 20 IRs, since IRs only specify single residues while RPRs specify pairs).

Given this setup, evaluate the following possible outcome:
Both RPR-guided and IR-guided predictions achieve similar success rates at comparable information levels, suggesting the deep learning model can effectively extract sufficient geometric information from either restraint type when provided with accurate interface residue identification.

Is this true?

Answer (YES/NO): NO